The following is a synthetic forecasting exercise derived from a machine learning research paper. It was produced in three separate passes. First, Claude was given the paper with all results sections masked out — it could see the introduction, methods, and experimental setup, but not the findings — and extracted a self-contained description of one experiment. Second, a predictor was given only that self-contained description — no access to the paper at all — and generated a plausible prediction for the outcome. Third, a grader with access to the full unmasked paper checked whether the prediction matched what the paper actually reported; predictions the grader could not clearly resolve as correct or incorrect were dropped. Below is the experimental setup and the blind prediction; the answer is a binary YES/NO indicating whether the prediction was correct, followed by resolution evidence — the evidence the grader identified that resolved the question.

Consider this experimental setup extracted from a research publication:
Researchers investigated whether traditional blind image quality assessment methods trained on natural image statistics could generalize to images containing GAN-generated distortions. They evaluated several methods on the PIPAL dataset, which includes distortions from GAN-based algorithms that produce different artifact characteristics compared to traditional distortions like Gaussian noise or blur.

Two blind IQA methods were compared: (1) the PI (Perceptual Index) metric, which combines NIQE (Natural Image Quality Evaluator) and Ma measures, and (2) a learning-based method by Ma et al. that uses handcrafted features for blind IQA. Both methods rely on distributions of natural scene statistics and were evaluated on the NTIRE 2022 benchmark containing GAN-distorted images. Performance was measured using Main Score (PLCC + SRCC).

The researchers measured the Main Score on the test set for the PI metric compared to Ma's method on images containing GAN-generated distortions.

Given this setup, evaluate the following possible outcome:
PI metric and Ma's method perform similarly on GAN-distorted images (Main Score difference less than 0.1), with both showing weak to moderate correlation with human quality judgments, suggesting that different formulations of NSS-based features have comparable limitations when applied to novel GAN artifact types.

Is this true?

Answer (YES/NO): NO